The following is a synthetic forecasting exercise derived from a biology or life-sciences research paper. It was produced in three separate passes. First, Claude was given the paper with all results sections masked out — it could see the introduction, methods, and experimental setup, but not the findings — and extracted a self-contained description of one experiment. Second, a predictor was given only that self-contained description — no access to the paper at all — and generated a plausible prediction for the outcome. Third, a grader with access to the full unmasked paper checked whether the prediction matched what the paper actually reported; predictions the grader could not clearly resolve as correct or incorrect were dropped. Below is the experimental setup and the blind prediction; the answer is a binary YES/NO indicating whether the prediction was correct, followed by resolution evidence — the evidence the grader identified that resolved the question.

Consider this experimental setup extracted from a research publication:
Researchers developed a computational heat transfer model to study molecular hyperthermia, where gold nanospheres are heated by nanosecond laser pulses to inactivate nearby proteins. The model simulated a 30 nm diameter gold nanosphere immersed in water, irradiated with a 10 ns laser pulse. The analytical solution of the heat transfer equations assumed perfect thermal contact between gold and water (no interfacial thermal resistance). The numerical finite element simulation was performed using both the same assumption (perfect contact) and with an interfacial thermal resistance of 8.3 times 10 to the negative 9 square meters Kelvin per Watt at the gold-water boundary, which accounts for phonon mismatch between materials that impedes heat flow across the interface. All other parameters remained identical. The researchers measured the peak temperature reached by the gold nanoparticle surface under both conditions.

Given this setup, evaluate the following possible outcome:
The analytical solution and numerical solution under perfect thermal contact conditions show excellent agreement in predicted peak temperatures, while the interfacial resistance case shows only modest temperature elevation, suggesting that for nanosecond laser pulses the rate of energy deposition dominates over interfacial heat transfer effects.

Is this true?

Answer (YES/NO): NO